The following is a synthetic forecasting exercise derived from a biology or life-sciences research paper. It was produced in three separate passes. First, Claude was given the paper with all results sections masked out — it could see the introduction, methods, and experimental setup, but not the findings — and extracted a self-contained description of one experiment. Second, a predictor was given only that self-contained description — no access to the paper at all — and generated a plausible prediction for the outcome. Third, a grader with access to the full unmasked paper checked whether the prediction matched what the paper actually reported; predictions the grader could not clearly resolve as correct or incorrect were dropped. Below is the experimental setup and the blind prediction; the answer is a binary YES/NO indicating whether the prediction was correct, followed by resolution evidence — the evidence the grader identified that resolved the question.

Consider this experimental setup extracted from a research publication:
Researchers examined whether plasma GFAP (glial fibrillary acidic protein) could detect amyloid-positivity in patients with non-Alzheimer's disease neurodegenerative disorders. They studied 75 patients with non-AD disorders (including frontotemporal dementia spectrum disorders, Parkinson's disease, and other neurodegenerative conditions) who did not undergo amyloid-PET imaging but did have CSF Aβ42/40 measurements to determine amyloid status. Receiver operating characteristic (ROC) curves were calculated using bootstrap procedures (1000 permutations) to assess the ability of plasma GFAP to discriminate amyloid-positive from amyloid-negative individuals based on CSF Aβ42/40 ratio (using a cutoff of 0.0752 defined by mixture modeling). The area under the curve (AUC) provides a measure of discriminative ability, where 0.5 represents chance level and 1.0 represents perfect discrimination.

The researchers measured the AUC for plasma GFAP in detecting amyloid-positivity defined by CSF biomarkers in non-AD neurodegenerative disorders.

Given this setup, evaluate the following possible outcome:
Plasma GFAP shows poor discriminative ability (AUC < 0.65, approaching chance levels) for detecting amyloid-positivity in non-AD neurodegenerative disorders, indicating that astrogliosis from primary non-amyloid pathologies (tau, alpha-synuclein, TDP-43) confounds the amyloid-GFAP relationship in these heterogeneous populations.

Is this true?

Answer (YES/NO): NO